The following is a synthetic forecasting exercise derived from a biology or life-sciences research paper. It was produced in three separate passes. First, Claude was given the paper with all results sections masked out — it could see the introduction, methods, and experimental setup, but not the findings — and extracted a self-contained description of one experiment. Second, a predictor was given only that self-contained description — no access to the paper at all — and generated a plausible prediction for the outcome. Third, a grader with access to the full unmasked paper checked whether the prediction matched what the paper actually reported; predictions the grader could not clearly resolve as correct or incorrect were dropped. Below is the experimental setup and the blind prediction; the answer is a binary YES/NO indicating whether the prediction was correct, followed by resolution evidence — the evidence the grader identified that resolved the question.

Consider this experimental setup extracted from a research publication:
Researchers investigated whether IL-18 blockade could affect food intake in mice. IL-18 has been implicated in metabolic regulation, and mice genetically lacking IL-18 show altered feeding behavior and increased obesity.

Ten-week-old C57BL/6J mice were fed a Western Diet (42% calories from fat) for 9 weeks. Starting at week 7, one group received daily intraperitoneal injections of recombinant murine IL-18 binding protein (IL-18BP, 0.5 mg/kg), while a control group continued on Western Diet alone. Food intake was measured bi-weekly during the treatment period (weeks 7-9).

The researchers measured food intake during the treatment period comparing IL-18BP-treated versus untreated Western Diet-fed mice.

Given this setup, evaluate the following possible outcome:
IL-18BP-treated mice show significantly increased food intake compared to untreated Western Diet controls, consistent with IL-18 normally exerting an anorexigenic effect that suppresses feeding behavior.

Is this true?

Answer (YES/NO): NO